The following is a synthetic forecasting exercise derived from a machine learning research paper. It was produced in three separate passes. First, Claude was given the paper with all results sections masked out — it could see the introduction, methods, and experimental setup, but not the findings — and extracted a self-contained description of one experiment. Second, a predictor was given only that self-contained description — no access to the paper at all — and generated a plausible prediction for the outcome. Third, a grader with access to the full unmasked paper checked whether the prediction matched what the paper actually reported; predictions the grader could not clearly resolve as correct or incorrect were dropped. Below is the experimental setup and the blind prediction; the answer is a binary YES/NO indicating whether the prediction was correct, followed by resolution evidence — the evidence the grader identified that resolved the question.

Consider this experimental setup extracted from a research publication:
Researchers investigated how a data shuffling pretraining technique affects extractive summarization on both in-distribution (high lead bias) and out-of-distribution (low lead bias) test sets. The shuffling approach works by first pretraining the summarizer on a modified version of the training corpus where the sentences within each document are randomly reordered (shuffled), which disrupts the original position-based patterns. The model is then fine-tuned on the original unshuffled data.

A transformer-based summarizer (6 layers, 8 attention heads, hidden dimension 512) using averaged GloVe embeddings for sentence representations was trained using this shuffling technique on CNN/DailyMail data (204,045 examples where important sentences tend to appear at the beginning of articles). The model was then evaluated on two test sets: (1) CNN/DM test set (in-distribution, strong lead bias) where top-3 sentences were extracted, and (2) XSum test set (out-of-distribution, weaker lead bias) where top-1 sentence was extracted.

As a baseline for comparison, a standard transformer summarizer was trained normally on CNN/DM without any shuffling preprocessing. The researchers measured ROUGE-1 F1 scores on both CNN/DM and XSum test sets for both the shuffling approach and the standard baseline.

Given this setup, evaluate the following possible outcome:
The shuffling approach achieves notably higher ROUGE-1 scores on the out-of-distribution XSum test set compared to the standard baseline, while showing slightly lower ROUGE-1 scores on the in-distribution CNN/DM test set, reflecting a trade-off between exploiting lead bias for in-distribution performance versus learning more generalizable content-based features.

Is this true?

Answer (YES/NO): NO